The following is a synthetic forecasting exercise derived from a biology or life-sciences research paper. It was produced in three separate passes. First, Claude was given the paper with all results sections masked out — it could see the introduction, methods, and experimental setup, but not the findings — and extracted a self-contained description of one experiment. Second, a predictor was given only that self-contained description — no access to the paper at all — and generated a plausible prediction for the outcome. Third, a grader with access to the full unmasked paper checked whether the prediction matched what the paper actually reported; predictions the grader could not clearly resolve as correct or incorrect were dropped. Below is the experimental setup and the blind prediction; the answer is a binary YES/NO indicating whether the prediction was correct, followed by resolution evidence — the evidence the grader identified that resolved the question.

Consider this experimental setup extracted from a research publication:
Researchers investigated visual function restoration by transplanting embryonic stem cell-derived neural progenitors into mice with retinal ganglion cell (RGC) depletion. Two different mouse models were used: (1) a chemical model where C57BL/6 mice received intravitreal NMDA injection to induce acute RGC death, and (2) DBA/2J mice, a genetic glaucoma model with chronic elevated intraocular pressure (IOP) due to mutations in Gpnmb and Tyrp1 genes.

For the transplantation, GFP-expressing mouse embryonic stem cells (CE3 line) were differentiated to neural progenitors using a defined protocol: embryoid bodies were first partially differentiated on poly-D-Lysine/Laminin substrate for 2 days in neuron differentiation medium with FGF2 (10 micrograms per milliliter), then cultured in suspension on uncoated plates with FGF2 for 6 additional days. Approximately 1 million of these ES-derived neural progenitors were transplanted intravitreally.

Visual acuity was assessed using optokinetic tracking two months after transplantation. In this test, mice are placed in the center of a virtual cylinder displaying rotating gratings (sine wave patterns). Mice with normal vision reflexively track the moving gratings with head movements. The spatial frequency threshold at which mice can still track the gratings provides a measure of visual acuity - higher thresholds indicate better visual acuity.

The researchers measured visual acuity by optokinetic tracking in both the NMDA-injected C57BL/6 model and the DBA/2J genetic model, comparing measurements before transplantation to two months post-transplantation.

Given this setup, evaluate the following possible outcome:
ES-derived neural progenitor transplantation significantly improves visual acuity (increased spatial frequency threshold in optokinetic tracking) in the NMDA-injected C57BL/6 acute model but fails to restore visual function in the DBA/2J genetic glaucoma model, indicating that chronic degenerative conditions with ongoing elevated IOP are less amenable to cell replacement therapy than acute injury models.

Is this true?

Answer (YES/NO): YES